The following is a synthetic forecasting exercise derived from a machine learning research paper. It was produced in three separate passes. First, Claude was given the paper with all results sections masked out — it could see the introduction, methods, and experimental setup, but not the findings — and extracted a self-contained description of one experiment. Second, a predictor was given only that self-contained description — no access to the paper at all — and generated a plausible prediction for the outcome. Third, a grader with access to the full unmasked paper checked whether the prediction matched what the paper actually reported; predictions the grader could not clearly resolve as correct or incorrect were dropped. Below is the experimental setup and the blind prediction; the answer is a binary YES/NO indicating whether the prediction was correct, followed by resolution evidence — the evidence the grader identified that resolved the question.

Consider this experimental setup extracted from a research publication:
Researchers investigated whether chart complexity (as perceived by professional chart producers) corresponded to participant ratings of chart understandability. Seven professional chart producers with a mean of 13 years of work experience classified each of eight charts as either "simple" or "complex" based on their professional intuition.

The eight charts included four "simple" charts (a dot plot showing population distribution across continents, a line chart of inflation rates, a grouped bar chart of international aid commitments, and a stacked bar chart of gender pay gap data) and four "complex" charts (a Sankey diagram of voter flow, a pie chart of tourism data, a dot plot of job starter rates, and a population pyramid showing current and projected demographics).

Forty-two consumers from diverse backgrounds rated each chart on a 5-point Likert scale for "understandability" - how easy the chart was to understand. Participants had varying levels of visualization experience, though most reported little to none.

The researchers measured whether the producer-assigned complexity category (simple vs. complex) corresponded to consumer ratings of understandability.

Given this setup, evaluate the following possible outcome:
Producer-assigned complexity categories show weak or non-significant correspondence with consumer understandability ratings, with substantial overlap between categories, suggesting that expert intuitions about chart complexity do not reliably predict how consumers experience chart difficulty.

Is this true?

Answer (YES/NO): NO